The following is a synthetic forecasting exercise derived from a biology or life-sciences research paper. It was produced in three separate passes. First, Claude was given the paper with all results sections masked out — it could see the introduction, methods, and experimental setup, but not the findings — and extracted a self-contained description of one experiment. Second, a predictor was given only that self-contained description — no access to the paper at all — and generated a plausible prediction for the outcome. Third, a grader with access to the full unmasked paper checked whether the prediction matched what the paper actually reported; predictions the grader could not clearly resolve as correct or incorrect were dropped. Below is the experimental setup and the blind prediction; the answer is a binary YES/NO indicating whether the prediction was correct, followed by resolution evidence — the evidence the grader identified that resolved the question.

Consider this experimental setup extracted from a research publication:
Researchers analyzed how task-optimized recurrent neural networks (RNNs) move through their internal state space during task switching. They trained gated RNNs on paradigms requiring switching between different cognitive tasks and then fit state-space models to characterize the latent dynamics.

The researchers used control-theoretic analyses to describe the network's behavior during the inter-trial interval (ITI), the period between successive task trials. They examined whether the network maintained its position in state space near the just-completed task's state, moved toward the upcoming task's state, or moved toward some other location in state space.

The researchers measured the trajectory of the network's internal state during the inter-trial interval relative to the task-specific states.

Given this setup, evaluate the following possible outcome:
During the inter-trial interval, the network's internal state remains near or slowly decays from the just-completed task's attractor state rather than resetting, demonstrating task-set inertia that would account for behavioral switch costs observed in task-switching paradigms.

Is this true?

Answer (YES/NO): NO